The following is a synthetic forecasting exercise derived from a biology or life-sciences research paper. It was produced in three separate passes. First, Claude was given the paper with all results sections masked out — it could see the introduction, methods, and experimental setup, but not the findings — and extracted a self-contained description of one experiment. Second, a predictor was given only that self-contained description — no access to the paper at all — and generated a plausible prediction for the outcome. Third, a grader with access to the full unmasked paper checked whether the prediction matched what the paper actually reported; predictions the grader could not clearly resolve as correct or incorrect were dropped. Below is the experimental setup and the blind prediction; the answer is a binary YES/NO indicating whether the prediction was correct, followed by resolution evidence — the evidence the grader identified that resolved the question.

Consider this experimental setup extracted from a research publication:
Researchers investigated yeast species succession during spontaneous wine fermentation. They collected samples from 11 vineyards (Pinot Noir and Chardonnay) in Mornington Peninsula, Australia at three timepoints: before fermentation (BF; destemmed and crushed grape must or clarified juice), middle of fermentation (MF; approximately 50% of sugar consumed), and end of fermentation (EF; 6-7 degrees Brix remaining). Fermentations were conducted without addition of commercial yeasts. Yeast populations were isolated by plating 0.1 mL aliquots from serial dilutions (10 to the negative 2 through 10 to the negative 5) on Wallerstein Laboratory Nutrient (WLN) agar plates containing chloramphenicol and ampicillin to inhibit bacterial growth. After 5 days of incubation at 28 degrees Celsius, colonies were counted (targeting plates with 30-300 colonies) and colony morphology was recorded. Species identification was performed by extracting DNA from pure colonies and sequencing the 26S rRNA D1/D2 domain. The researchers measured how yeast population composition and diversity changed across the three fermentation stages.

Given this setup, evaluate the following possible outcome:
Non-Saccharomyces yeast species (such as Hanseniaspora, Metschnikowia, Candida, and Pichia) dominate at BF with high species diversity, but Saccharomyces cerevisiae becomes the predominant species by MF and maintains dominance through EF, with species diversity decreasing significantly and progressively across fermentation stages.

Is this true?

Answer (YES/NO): YES